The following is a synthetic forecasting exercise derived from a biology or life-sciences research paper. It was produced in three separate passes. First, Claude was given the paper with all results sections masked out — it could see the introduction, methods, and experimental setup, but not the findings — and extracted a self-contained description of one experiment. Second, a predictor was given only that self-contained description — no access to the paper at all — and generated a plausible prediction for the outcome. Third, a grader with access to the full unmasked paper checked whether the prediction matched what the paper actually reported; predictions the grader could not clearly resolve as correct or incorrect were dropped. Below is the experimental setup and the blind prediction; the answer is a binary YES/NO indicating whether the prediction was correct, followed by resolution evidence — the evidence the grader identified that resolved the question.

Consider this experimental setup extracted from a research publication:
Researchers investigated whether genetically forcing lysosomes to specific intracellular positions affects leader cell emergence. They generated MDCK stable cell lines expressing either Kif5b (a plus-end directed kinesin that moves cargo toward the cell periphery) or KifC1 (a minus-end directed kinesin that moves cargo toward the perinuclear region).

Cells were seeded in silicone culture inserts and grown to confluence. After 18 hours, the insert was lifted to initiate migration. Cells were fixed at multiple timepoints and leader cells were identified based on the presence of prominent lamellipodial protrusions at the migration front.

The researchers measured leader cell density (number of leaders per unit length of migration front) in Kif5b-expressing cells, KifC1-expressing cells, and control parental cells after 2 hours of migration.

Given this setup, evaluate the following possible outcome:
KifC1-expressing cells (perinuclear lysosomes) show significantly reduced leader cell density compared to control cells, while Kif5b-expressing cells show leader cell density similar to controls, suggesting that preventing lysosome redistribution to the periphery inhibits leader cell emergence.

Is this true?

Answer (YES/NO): NO